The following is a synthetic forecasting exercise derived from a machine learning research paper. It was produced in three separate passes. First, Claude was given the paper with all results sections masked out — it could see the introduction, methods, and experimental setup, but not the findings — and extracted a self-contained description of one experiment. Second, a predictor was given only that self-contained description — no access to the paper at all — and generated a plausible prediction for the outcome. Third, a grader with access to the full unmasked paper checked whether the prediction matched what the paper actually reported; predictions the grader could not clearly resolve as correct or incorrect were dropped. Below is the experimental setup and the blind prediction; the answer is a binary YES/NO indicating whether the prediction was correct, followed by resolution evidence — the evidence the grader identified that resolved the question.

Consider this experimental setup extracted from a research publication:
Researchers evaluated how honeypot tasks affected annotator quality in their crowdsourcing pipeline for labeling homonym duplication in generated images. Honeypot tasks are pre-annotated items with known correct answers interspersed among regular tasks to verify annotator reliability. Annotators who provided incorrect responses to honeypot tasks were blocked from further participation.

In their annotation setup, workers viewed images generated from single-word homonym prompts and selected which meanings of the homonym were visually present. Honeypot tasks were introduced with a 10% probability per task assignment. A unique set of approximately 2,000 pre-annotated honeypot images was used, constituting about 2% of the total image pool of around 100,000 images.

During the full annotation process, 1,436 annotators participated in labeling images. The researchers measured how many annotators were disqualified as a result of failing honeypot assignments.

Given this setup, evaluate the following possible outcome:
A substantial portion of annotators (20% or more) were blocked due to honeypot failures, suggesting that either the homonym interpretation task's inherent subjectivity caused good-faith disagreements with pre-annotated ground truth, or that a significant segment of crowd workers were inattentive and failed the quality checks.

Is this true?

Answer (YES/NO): YES